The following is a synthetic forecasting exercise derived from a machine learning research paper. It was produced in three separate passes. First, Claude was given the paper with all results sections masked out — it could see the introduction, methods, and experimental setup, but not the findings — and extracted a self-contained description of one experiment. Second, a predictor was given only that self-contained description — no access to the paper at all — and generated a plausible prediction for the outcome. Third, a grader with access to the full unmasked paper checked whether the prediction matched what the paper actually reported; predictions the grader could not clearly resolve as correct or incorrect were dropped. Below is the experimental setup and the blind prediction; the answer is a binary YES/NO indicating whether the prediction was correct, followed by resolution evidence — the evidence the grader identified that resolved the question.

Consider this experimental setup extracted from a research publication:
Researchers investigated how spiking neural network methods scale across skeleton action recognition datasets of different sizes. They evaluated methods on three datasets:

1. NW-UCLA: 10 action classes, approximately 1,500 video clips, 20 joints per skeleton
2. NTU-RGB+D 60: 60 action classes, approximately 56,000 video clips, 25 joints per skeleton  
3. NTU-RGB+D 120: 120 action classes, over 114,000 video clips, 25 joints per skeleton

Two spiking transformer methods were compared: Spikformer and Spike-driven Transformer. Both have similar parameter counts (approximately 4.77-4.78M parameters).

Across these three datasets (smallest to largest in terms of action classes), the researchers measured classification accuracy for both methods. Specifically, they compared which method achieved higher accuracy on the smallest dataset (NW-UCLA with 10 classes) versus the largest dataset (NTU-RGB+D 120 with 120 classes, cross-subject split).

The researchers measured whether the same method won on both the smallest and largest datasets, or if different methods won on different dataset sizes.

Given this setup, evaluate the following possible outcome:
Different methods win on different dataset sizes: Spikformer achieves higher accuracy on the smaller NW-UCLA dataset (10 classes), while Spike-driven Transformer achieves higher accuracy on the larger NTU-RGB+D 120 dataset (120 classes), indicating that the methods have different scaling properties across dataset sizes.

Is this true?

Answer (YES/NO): YES